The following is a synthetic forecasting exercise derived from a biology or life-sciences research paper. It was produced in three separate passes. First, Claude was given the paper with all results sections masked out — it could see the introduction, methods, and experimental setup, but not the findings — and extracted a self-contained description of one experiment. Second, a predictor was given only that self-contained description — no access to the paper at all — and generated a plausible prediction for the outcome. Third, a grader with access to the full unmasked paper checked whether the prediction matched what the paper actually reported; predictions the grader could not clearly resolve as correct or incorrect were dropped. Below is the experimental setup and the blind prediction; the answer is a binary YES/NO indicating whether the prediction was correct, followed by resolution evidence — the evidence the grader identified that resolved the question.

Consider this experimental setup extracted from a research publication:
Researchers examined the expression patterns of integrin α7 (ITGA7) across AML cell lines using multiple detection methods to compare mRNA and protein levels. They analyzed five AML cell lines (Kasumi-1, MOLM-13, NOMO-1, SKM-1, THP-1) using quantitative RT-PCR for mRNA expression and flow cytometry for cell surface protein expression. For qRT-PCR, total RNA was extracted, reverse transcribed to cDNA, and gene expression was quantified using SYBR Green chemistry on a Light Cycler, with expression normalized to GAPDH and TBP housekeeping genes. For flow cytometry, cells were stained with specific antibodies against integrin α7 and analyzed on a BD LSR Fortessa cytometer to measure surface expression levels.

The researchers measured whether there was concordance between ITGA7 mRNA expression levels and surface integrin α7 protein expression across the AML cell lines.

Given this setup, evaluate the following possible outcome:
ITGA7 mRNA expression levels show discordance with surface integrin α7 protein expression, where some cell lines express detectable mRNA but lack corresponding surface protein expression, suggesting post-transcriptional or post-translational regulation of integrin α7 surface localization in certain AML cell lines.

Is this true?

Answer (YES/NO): YES